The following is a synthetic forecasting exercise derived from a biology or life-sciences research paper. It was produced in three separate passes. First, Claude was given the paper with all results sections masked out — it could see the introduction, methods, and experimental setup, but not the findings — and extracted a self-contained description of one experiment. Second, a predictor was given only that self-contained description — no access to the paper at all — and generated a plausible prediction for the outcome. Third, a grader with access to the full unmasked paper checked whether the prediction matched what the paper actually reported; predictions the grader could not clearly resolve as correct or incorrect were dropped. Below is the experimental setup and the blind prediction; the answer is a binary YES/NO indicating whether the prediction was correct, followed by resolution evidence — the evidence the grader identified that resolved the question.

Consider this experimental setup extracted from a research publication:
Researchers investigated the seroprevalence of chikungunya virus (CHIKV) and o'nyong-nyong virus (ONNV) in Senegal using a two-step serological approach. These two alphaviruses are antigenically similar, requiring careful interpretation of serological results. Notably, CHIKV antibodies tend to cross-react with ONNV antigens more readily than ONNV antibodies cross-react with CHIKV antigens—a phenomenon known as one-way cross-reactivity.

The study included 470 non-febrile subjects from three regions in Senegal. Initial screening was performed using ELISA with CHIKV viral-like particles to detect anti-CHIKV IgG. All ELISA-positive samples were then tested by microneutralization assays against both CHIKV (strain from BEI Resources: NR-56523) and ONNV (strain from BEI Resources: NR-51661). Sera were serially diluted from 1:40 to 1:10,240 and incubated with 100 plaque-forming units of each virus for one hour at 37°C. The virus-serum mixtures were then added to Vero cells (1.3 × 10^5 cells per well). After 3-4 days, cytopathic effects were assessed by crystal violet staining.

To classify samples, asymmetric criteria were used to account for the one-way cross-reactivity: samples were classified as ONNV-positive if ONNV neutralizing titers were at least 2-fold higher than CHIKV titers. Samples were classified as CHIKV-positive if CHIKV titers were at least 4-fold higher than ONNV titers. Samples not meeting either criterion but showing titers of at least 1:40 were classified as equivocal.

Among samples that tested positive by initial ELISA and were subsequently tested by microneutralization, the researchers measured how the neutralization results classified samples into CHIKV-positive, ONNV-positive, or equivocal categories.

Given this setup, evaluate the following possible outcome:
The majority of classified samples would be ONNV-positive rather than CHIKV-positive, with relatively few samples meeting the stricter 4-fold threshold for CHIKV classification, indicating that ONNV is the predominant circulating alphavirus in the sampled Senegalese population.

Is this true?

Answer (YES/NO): YES